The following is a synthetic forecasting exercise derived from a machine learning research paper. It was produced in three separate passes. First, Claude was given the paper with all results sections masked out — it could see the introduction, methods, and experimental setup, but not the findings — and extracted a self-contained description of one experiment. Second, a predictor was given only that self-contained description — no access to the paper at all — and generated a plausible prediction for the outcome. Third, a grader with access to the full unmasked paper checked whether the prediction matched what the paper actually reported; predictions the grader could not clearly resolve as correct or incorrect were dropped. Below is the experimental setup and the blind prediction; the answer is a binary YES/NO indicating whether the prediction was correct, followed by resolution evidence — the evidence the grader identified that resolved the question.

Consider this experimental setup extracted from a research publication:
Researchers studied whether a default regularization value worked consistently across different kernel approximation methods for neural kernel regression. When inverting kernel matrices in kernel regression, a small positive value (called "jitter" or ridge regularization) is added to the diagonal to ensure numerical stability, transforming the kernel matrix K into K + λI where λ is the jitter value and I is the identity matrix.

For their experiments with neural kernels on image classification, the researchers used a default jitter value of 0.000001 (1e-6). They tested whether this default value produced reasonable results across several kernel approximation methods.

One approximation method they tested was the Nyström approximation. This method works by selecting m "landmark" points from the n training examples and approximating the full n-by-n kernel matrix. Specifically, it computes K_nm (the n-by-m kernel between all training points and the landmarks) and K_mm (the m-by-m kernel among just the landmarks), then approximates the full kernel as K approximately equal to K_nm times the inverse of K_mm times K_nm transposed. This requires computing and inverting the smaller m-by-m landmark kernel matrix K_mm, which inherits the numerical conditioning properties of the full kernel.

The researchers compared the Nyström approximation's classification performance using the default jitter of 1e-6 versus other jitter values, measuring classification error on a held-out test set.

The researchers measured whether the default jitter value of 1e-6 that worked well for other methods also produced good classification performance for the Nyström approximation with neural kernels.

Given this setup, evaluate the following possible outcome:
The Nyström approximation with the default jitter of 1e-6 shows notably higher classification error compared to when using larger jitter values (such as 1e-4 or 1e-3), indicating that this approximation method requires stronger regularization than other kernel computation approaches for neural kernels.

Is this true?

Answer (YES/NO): NO